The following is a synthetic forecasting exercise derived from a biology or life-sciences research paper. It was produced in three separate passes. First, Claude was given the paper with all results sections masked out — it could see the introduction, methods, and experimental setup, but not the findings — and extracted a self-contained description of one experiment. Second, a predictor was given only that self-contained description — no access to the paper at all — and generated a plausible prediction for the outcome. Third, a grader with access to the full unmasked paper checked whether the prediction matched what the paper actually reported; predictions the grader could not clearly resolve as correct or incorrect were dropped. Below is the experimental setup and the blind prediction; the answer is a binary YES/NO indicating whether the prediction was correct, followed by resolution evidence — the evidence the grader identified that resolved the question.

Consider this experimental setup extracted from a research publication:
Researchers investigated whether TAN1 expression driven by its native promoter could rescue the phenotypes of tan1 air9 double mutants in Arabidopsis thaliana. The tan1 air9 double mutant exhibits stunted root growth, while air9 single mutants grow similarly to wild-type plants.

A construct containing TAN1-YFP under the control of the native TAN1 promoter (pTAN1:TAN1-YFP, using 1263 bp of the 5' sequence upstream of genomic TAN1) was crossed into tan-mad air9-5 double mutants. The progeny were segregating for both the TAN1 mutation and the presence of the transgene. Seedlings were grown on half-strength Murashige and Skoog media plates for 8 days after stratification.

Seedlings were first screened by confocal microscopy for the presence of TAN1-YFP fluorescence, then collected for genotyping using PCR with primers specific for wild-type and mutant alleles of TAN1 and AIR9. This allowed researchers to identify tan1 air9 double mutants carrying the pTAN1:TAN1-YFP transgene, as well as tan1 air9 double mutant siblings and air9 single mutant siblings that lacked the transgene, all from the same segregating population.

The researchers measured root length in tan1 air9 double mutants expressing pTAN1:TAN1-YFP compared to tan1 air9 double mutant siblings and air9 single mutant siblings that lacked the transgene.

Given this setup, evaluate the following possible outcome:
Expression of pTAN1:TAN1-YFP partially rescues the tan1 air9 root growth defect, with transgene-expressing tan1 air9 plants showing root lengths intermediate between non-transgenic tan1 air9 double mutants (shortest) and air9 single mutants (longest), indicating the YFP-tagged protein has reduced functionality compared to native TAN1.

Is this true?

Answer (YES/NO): NO